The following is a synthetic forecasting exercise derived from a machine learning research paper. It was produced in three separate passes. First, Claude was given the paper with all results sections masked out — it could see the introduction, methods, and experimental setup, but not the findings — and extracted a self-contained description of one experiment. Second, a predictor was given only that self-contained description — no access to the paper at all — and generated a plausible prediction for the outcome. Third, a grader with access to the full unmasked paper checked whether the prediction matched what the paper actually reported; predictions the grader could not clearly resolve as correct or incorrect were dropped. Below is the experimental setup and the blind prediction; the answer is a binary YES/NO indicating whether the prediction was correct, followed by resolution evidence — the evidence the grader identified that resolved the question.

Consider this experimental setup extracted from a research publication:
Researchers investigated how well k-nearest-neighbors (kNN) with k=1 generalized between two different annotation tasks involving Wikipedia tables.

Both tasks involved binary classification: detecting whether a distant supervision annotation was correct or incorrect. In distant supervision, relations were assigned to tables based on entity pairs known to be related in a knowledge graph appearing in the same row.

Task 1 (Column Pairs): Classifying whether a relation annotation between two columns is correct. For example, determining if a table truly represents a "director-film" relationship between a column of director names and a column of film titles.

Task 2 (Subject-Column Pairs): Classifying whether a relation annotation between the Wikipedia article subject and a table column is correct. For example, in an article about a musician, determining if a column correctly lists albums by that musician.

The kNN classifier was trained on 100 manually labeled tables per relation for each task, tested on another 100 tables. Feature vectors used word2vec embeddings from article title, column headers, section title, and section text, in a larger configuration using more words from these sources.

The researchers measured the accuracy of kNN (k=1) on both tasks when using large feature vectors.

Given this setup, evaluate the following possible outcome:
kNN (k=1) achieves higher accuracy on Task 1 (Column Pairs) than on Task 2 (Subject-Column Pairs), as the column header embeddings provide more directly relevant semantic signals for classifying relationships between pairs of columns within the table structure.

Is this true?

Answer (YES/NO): YES